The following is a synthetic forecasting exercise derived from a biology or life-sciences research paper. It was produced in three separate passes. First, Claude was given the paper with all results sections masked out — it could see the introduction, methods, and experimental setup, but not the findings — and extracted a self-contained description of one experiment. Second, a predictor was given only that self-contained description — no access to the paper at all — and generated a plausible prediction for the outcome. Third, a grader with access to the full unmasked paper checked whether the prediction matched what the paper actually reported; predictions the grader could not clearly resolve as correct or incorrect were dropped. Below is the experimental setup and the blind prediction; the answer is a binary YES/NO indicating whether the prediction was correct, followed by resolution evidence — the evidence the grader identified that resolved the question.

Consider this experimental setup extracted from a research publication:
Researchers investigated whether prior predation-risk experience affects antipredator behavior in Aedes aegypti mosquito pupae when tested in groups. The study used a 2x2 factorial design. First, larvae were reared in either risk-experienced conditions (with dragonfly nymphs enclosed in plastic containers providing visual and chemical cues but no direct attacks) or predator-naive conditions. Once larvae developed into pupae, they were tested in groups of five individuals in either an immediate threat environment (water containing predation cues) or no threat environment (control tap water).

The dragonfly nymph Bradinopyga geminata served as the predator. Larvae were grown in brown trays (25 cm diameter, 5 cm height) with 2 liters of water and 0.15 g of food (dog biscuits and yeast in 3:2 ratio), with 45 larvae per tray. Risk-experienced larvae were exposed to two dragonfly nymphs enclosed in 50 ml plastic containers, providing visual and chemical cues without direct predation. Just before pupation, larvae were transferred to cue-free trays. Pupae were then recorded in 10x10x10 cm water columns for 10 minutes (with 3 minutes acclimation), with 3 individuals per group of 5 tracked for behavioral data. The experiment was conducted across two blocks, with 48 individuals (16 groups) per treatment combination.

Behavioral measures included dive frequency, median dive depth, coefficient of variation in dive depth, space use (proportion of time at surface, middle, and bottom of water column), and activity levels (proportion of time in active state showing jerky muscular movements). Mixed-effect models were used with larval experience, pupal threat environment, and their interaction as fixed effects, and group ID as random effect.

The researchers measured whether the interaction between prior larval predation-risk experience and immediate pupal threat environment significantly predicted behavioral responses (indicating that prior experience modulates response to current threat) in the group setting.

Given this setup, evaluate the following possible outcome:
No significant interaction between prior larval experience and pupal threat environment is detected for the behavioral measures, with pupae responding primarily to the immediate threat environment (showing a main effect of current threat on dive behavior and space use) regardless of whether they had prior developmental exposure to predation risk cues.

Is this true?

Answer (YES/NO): NO